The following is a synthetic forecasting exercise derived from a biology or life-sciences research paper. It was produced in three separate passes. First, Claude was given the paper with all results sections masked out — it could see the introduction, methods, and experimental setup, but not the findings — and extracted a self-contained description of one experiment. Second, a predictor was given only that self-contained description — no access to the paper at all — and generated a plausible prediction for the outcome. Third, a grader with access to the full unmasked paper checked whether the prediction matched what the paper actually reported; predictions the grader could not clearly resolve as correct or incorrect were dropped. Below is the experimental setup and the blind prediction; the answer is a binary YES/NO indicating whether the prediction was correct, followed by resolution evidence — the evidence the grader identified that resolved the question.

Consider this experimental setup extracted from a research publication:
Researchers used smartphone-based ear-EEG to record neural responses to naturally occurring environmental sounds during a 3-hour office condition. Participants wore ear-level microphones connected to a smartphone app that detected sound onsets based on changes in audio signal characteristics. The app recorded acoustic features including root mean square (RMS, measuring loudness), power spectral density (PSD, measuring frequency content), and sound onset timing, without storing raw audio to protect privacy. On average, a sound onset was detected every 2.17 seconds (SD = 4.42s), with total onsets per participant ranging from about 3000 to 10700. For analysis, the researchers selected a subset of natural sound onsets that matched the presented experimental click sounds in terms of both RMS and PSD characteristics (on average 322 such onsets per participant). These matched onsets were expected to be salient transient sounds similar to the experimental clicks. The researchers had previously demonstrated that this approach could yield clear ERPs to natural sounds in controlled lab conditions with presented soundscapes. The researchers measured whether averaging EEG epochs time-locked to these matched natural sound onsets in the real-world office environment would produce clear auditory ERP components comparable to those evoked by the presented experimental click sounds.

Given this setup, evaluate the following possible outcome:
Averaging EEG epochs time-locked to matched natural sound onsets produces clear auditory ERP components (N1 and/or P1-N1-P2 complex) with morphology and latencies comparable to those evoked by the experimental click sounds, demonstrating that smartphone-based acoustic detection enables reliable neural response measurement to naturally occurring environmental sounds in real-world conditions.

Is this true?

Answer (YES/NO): NO